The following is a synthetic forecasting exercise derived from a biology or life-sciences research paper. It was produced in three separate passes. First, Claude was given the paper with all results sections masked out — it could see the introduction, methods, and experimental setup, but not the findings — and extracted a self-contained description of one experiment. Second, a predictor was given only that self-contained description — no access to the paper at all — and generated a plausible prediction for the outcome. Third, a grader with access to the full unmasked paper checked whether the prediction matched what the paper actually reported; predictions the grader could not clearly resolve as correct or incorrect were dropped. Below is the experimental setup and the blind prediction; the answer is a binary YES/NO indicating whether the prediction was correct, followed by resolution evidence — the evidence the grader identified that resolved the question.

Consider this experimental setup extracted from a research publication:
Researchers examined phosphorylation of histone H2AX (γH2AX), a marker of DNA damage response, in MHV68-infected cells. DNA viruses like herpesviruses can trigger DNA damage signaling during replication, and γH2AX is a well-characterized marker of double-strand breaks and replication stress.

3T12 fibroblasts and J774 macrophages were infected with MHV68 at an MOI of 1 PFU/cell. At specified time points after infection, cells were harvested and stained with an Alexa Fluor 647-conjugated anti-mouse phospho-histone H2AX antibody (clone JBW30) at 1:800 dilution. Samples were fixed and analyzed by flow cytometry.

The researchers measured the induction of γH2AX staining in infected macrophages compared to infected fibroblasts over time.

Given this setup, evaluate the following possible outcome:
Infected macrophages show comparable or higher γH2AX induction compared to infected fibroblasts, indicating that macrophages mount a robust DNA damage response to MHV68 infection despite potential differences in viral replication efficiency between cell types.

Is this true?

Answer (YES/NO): NO